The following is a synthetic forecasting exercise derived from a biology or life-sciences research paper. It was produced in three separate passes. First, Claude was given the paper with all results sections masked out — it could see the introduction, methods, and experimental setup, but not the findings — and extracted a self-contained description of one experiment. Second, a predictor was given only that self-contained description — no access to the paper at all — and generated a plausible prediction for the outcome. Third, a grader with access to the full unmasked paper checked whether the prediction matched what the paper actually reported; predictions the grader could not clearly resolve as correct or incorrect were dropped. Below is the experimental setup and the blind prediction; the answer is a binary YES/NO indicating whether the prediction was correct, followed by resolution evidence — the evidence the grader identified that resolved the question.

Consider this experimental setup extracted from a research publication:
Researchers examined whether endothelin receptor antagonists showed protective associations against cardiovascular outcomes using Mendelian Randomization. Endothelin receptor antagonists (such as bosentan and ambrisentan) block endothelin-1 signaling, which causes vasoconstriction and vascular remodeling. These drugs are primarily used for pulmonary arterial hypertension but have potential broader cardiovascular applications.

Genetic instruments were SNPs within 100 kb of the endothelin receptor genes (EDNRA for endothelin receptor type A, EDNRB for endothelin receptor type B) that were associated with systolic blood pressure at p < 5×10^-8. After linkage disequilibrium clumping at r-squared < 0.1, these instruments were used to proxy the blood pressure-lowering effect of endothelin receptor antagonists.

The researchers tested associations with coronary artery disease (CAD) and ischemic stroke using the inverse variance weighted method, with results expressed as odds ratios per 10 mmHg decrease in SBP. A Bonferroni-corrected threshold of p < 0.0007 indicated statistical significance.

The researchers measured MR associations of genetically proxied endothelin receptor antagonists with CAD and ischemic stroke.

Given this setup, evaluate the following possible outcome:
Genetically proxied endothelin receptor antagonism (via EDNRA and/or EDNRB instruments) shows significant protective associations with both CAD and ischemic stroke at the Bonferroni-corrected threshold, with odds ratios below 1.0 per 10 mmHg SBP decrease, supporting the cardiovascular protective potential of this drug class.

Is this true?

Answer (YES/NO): YES